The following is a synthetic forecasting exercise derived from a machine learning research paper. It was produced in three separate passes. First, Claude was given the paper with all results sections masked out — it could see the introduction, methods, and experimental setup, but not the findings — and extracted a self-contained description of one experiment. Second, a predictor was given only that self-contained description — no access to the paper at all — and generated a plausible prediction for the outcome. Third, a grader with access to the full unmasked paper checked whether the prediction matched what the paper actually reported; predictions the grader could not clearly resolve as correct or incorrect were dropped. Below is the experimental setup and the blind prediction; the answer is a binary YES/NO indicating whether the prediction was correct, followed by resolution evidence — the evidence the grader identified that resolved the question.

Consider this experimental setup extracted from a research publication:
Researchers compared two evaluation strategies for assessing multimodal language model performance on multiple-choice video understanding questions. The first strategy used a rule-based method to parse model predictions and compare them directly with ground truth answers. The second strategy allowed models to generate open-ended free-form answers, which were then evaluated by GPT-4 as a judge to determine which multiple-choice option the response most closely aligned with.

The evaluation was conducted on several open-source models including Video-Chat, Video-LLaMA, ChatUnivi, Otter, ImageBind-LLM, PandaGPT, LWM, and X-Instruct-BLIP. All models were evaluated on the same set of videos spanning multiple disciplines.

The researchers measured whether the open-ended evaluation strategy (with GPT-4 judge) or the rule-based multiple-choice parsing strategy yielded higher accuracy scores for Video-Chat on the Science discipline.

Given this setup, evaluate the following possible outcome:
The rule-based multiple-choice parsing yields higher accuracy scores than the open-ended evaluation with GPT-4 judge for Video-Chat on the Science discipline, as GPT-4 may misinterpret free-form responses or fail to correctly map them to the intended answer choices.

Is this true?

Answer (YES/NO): YES